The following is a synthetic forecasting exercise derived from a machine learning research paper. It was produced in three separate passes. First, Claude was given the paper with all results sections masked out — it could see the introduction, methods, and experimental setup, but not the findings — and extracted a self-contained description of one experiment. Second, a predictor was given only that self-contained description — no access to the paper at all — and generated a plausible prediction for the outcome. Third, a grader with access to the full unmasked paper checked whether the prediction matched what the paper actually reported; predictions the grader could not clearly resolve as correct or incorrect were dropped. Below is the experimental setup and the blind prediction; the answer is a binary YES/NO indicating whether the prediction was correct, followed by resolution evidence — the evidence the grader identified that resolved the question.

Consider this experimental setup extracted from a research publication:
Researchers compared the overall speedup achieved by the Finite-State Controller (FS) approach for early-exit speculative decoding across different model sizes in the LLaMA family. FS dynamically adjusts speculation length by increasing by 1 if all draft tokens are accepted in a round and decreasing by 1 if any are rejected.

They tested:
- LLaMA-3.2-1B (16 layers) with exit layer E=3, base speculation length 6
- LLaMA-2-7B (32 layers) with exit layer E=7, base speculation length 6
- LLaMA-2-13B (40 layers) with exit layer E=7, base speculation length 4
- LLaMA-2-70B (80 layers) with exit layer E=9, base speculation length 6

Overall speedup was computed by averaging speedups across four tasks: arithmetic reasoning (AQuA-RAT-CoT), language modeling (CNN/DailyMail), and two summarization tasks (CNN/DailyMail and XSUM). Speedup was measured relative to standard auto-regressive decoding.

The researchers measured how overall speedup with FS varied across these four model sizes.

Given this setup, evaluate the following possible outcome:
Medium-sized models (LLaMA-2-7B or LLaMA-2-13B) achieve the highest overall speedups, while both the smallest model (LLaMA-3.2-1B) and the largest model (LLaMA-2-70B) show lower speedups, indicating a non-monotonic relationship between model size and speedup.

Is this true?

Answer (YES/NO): NO